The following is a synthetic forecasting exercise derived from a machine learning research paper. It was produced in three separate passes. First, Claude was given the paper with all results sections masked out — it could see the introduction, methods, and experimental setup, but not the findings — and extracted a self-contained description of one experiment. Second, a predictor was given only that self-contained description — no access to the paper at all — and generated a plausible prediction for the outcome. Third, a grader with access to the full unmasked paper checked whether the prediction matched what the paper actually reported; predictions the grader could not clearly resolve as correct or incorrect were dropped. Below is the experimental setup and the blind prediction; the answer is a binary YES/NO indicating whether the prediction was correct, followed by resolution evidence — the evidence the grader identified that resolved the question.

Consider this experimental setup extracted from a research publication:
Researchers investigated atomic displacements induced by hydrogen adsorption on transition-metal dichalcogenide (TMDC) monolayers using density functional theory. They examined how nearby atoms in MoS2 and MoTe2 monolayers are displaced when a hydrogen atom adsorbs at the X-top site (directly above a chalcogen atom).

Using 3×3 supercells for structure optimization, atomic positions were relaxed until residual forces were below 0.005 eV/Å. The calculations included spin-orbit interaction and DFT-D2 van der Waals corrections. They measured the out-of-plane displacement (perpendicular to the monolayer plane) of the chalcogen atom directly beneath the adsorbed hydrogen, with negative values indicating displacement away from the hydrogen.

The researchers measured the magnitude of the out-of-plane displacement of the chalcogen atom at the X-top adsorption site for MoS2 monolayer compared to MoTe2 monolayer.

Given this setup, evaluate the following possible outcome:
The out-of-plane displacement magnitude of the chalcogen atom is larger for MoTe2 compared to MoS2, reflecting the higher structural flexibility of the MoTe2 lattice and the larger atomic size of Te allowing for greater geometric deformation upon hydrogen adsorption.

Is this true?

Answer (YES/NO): YES